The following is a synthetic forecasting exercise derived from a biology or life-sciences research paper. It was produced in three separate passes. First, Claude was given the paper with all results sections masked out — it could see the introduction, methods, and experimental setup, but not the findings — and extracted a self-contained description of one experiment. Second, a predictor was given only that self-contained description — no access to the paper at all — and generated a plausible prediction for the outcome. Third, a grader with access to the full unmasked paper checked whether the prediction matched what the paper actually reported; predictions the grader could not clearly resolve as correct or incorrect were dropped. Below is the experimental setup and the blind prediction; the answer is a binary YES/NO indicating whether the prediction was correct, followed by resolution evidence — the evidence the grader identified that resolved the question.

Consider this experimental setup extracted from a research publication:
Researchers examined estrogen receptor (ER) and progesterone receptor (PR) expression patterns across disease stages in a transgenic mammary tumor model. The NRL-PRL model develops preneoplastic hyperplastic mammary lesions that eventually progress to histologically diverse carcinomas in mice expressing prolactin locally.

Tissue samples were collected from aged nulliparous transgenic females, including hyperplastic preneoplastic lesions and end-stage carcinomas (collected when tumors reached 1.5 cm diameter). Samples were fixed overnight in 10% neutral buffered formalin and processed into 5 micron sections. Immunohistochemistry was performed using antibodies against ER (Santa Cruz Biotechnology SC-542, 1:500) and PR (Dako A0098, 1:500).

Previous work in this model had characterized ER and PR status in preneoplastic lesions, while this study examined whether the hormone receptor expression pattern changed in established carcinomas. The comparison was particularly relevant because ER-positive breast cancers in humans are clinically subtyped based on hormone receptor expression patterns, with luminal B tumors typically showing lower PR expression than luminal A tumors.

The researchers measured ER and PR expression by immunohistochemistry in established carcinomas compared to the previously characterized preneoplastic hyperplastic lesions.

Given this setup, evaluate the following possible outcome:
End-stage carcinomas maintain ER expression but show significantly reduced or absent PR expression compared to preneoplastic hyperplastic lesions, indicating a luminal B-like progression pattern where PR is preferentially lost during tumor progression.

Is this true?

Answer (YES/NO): YES